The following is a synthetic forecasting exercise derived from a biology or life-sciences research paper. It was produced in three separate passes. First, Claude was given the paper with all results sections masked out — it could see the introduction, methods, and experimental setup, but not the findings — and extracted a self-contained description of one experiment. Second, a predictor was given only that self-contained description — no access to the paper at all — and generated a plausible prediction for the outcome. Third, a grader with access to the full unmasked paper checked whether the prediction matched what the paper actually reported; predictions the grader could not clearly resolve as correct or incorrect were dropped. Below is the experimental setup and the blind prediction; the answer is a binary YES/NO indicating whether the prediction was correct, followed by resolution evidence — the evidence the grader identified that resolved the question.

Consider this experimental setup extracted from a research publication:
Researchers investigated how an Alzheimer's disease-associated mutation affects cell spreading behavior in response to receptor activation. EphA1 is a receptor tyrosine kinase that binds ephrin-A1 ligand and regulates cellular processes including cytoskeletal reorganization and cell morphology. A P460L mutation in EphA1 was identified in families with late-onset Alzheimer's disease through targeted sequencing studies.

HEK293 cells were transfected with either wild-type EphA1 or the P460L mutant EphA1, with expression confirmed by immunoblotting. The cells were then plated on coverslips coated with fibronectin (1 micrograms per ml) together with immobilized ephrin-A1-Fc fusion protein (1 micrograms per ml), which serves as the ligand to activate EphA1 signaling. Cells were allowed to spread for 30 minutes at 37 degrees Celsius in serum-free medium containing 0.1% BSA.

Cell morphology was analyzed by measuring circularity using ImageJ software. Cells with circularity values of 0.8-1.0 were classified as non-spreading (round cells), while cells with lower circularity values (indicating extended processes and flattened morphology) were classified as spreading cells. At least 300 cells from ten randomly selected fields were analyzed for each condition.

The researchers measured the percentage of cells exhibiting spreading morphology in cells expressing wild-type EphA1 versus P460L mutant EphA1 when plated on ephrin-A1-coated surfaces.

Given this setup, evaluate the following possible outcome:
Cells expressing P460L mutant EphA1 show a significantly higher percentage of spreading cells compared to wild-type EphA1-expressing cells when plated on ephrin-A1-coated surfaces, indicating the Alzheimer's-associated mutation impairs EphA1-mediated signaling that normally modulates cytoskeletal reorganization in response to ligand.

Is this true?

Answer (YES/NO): NO